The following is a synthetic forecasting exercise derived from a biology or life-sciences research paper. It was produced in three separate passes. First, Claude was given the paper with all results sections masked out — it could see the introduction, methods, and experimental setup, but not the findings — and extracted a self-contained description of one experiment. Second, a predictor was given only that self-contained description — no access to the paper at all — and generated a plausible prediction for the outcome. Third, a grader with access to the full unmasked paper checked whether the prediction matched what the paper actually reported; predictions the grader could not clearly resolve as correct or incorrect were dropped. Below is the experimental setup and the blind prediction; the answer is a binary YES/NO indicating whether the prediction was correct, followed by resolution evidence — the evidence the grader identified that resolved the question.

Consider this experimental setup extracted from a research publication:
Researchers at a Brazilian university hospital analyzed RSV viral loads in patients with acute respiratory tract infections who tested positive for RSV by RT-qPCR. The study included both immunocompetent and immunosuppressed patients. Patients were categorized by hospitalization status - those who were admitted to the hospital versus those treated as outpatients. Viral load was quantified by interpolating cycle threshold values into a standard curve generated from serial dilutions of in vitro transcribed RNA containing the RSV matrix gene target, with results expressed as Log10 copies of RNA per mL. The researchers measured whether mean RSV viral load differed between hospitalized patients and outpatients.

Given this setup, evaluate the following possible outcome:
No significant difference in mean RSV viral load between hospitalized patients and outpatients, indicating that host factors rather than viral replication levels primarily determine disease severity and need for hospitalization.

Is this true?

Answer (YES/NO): NO